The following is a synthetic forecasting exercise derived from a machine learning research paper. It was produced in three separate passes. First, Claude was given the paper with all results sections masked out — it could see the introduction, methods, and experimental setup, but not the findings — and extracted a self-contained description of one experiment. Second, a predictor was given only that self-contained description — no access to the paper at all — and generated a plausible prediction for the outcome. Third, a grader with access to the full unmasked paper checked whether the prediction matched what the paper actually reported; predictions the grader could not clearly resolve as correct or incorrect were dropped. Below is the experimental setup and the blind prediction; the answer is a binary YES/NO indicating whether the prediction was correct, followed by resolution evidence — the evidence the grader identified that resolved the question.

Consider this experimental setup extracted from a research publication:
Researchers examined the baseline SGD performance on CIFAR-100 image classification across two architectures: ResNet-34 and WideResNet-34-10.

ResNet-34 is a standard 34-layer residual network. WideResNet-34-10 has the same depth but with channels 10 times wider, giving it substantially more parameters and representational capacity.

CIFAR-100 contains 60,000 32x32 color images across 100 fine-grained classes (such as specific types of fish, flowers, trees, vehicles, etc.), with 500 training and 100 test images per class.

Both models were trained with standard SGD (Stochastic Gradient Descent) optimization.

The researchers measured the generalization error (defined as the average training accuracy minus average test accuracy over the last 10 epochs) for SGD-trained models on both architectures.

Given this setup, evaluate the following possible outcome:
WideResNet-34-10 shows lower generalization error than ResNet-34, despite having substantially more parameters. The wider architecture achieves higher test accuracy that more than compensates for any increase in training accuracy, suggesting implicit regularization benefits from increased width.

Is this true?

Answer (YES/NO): YES